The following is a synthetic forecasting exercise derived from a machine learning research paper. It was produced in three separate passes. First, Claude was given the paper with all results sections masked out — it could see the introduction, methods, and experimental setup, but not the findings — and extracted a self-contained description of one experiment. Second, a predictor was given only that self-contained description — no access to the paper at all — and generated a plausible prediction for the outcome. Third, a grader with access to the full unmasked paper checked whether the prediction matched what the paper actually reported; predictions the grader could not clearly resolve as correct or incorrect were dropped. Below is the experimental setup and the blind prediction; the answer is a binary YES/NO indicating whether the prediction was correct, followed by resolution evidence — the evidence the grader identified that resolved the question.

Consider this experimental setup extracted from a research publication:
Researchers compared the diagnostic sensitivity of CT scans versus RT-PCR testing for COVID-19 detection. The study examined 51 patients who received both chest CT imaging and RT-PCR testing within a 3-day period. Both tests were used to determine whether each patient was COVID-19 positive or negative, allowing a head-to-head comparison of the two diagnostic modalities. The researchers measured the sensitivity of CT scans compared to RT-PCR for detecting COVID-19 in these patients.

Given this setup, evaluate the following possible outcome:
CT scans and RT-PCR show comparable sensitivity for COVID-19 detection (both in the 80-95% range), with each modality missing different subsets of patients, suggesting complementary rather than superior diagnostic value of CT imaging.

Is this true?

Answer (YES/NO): NO